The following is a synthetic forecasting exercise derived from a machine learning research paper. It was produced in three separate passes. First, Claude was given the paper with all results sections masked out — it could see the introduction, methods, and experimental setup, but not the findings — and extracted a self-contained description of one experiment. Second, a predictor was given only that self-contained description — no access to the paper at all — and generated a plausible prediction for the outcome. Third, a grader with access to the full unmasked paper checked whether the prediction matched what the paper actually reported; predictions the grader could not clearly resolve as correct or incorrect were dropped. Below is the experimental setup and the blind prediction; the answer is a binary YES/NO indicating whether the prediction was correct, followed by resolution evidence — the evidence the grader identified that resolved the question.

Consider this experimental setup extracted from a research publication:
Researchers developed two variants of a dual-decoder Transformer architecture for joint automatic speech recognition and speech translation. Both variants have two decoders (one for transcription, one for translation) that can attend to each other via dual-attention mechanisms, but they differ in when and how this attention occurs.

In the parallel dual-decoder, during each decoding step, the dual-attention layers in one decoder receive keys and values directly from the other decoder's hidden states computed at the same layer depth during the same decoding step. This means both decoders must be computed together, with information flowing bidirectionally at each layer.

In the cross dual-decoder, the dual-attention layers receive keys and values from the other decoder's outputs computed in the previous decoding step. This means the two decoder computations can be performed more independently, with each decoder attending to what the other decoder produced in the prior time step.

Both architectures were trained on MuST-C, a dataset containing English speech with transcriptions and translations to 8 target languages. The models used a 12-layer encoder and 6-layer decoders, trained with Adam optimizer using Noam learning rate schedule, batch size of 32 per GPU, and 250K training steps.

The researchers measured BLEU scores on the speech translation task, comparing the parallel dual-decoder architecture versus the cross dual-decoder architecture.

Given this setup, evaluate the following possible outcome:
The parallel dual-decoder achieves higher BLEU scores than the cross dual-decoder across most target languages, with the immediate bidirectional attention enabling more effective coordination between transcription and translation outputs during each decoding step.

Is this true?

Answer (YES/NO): YES